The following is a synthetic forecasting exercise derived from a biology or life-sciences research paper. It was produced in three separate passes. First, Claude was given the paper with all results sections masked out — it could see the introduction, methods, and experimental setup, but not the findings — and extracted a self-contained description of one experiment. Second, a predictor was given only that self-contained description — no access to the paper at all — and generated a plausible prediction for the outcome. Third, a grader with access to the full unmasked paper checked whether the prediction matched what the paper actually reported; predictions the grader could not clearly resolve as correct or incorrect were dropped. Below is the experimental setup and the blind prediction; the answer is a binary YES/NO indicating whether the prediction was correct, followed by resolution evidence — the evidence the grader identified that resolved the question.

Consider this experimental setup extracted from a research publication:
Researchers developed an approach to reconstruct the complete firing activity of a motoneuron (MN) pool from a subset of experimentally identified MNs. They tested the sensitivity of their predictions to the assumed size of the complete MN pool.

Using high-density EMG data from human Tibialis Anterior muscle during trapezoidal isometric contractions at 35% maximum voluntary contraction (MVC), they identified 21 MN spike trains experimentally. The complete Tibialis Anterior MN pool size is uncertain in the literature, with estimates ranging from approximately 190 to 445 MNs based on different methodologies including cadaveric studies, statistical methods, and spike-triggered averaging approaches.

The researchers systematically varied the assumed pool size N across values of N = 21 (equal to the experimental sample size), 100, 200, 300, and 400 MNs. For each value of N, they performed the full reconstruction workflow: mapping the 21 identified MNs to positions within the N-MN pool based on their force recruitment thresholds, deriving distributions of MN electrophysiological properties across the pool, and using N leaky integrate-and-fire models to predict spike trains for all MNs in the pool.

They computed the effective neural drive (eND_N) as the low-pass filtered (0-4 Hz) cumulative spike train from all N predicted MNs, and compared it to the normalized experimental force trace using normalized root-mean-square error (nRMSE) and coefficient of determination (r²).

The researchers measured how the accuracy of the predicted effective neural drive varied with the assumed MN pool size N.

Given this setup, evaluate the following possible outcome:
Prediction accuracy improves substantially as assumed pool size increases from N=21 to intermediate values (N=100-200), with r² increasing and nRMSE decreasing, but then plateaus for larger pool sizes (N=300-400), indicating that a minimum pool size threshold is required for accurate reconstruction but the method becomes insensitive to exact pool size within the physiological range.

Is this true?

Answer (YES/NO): NO